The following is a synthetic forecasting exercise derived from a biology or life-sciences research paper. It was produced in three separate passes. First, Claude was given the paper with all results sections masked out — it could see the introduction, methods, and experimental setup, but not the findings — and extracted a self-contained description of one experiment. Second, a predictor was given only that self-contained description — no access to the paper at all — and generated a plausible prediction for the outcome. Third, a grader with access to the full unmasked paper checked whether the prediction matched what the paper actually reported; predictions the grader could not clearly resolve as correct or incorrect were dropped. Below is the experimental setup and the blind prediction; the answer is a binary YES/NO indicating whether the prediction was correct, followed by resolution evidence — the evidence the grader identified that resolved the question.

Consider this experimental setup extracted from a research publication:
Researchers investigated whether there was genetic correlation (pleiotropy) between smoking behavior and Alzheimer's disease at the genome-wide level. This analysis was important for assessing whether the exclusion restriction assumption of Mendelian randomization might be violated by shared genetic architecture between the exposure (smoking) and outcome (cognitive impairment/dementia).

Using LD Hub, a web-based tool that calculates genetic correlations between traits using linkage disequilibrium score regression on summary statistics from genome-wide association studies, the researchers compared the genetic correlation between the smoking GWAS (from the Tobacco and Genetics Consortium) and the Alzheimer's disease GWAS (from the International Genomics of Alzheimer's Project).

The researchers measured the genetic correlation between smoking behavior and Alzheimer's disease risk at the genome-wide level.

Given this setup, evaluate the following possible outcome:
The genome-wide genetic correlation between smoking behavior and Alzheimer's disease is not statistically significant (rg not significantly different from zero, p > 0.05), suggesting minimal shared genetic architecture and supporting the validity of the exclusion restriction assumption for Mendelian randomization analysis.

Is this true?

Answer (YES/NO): YES